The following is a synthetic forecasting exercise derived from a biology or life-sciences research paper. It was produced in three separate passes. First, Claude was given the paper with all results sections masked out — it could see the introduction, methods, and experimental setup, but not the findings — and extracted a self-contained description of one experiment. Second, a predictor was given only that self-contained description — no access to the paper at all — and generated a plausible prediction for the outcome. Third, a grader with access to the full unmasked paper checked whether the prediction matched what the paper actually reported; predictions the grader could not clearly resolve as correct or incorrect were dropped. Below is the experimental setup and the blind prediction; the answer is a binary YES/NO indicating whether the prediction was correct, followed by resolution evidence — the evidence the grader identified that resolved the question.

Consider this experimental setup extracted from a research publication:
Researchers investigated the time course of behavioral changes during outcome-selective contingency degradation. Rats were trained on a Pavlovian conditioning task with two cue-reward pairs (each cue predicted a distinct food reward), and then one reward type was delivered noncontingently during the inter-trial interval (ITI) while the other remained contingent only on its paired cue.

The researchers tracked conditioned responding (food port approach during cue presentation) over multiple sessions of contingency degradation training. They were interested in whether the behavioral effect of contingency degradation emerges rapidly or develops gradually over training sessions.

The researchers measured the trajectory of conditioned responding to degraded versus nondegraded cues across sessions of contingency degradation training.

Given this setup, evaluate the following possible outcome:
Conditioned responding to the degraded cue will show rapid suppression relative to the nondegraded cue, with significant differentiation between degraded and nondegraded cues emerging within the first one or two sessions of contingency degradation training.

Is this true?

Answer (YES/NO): NO